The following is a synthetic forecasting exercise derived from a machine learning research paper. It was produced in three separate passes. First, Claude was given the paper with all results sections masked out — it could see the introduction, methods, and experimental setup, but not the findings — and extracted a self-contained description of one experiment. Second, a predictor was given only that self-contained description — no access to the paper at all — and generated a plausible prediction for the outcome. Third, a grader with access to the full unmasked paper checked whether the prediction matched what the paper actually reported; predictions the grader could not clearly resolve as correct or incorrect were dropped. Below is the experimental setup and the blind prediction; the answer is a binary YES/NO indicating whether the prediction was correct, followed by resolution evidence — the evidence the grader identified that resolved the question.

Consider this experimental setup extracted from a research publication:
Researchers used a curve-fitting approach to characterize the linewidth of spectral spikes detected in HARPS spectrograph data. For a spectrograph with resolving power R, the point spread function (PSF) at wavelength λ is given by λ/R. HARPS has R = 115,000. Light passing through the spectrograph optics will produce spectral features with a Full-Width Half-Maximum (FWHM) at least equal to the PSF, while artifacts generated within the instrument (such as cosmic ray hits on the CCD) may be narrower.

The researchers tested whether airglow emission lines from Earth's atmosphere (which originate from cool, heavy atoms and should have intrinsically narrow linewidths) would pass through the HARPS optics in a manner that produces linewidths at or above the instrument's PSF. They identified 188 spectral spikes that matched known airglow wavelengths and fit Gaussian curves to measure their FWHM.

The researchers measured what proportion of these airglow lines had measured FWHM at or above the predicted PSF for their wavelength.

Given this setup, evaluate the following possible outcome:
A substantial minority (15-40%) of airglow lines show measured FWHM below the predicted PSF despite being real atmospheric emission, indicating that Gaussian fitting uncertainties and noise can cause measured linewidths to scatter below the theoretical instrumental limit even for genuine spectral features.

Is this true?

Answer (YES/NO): NO